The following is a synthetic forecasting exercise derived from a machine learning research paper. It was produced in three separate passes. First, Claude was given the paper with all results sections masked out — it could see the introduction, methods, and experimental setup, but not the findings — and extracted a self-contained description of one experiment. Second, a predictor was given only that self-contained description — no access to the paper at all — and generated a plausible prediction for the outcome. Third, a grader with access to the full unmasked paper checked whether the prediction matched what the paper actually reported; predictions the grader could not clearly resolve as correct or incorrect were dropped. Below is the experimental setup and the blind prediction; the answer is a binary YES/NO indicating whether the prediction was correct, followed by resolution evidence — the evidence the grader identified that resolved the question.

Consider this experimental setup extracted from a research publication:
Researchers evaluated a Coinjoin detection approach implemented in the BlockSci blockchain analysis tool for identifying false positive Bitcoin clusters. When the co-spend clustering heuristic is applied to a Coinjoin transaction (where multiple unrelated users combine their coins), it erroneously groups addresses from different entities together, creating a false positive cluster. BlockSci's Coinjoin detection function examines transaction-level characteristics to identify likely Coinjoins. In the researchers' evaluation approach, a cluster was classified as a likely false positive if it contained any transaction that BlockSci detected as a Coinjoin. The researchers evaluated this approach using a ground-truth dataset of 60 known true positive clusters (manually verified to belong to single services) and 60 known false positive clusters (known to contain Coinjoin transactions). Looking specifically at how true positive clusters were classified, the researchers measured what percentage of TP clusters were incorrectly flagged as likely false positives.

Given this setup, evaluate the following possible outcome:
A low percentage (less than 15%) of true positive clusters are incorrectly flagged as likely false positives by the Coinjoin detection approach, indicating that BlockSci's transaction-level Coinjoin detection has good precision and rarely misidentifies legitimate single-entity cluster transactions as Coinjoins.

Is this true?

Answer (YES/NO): YES